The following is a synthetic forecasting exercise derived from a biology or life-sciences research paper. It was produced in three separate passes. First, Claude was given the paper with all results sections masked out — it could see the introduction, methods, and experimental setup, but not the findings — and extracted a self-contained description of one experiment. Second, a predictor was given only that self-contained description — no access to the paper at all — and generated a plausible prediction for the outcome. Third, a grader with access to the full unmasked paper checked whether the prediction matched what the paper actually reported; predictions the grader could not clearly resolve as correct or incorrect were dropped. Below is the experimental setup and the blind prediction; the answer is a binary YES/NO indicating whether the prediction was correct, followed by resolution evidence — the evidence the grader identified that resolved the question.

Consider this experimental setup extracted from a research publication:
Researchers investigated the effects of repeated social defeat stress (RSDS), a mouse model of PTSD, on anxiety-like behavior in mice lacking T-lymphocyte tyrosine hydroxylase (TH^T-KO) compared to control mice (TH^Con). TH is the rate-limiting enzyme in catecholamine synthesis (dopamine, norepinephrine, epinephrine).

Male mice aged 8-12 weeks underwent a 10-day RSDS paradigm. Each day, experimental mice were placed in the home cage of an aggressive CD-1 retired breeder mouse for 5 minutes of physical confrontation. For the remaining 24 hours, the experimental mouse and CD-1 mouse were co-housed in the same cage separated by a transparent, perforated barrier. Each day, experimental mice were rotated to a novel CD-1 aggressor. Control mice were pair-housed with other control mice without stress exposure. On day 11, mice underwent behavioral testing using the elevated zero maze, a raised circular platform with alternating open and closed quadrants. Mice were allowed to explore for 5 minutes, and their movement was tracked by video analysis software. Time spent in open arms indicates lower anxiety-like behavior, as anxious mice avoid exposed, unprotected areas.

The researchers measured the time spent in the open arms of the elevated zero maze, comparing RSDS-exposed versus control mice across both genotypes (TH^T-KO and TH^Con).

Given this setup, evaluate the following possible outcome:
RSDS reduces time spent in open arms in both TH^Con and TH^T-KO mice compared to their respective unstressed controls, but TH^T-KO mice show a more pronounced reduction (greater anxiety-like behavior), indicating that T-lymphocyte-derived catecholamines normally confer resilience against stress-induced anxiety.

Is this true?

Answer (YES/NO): NO